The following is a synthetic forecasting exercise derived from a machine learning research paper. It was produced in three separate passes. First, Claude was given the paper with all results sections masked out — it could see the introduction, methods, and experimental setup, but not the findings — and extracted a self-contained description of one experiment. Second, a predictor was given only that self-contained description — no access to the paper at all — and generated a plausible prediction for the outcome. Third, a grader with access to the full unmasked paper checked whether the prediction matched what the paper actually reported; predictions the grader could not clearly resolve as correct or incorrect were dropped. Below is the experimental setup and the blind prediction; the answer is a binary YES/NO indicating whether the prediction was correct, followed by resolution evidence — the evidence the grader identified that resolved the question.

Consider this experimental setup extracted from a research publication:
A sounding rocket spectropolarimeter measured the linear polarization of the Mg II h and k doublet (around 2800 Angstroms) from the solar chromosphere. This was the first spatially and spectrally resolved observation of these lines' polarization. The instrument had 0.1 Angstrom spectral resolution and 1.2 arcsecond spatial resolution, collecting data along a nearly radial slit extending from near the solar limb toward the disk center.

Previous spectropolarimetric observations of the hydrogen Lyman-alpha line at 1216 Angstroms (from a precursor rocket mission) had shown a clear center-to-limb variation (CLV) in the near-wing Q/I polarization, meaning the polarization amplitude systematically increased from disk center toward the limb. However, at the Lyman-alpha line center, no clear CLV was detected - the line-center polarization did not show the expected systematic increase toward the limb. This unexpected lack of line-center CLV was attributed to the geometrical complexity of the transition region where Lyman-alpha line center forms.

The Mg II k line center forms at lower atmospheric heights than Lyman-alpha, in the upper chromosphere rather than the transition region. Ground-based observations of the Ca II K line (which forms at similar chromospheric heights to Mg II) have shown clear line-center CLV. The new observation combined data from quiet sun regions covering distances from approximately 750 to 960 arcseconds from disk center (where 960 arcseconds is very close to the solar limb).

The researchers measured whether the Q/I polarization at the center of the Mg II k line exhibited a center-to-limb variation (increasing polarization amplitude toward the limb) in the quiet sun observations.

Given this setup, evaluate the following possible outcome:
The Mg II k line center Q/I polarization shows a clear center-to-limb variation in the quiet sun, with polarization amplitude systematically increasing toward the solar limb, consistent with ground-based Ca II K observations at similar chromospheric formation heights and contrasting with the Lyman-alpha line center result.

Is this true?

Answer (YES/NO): NO